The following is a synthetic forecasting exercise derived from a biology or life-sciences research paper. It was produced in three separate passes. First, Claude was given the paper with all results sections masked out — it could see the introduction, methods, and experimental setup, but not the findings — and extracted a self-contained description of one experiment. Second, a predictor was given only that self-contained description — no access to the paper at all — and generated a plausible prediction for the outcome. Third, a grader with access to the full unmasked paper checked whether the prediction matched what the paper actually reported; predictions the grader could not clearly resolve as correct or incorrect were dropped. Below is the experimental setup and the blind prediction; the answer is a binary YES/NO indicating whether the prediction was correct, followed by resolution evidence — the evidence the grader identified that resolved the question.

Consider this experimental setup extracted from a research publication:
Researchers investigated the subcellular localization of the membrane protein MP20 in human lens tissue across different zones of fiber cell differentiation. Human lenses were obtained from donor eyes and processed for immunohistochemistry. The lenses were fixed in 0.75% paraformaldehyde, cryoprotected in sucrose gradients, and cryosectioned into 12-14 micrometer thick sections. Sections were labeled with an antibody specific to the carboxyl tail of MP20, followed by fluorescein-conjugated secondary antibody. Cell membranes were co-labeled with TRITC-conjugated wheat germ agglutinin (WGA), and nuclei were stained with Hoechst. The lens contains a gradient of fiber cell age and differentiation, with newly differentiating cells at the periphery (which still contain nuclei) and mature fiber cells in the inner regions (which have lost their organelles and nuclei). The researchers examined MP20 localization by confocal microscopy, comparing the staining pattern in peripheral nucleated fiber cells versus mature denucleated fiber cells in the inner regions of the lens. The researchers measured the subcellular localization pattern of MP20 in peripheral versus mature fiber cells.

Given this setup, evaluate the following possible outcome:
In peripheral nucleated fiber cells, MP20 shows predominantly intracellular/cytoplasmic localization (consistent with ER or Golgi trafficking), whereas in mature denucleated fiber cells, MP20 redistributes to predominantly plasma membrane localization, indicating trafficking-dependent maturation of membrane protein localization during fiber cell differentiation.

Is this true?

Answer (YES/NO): NO